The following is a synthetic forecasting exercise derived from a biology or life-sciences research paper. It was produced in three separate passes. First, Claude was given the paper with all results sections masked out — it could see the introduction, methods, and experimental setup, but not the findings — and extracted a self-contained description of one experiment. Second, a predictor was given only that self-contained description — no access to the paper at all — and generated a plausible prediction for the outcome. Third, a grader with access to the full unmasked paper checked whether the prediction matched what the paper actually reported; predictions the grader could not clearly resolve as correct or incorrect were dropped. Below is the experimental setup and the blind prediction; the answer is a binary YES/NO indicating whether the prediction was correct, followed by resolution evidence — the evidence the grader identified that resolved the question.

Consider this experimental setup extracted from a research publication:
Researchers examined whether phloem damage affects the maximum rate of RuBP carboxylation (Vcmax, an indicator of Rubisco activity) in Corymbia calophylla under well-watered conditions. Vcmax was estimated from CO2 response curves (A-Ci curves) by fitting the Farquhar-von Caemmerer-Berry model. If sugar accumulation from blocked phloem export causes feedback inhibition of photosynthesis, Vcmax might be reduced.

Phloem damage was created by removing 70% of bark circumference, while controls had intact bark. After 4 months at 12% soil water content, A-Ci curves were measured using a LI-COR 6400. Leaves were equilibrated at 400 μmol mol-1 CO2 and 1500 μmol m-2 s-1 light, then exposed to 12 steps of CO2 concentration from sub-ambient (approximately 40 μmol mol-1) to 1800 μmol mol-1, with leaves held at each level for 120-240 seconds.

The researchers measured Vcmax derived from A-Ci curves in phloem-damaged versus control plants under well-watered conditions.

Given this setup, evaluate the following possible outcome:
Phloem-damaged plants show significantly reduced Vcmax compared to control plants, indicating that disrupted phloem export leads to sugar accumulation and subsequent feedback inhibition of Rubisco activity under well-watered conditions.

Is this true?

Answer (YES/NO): NO